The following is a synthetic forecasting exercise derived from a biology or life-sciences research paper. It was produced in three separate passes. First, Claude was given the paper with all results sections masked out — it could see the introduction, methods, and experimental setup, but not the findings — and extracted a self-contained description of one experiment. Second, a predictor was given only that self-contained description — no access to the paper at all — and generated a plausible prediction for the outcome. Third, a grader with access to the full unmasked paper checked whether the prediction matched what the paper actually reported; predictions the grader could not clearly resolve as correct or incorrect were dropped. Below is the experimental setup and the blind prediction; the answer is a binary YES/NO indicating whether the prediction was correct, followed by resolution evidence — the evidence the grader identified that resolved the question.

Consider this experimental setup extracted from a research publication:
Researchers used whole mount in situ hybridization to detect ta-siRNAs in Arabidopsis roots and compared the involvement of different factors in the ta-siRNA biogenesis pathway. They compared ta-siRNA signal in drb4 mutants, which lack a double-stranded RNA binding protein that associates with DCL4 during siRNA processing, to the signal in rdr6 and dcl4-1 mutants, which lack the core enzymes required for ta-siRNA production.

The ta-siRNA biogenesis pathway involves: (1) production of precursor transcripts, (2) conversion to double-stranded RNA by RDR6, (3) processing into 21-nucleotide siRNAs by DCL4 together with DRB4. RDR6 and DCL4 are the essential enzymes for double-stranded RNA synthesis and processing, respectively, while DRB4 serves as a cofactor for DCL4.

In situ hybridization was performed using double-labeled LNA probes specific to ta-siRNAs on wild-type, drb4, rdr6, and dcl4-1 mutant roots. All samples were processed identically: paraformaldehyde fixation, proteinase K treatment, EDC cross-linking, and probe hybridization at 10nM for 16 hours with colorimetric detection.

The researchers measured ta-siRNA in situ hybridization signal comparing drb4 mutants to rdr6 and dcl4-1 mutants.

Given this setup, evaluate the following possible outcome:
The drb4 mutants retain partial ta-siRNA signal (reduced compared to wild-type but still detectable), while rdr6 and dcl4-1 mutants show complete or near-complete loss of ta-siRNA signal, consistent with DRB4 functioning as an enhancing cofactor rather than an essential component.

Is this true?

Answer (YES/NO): NO